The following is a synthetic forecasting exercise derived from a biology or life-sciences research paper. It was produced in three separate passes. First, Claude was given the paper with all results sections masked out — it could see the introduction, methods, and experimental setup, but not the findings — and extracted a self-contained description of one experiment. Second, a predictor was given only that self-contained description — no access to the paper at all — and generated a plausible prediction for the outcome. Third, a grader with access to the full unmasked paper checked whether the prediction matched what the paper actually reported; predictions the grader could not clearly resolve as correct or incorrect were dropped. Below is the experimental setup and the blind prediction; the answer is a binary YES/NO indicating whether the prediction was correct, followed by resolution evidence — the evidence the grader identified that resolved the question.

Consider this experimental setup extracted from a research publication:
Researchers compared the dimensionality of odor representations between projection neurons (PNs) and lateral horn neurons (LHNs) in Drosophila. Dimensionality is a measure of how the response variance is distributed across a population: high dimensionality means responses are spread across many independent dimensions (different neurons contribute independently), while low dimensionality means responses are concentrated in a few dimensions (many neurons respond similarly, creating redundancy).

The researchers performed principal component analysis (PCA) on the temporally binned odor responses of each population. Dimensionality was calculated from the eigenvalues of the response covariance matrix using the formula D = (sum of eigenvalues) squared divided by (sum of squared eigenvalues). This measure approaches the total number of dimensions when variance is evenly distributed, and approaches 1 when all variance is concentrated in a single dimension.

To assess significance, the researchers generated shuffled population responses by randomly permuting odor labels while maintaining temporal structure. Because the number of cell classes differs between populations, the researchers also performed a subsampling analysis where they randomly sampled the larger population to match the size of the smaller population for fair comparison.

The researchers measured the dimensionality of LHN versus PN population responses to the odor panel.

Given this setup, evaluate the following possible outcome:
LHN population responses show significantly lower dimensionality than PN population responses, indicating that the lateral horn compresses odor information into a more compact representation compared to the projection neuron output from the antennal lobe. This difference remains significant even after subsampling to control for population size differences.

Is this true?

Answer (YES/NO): YES